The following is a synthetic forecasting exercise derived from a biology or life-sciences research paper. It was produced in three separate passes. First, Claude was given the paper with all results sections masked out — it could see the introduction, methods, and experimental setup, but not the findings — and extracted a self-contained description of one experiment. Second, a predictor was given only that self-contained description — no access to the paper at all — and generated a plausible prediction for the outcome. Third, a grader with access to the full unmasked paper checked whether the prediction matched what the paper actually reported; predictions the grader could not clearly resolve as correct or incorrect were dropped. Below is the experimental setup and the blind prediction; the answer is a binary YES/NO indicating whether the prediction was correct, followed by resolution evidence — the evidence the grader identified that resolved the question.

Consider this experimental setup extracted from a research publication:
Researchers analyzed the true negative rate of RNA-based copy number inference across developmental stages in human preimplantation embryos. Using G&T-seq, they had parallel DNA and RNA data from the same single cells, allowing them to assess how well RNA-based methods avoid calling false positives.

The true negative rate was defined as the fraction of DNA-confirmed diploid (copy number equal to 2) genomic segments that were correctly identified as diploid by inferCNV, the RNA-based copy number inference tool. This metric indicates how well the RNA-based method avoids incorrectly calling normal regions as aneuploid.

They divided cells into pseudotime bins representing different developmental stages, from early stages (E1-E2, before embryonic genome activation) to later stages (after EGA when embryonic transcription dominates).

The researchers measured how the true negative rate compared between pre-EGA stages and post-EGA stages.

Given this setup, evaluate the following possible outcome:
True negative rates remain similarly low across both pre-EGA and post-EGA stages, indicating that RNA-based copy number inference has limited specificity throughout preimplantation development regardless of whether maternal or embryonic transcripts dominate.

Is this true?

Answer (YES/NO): NO